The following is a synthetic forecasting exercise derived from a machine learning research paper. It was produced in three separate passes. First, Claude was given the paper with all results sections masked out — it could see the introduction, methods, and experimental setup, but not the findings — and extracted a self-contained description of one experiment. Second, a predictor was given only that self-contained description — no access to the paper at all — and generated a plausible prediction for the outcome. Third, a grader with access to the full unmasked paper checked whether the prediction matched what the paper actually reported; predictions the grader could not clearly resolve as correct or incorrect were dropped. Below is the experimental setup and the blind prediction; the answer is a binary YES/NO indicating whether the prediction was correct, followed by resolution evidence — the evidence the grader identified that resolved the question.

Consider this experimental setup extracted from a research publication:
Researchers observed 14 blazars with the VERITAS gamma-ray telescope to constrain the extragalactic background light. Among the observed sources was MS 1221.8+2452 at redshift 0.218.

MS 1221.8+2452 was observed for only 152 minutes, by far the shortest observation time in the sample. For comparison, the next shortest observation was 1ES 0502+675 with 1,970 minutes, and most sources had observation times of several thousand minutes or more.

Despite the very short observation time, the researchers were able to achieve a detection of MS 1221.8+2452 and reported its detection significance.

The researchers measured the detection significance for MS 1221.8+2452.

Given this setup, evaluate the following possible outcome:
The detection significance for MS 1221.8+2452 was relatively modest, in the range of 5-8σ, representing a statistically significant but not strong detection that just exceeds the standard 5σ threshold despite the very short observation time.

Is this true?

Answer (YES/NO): NO